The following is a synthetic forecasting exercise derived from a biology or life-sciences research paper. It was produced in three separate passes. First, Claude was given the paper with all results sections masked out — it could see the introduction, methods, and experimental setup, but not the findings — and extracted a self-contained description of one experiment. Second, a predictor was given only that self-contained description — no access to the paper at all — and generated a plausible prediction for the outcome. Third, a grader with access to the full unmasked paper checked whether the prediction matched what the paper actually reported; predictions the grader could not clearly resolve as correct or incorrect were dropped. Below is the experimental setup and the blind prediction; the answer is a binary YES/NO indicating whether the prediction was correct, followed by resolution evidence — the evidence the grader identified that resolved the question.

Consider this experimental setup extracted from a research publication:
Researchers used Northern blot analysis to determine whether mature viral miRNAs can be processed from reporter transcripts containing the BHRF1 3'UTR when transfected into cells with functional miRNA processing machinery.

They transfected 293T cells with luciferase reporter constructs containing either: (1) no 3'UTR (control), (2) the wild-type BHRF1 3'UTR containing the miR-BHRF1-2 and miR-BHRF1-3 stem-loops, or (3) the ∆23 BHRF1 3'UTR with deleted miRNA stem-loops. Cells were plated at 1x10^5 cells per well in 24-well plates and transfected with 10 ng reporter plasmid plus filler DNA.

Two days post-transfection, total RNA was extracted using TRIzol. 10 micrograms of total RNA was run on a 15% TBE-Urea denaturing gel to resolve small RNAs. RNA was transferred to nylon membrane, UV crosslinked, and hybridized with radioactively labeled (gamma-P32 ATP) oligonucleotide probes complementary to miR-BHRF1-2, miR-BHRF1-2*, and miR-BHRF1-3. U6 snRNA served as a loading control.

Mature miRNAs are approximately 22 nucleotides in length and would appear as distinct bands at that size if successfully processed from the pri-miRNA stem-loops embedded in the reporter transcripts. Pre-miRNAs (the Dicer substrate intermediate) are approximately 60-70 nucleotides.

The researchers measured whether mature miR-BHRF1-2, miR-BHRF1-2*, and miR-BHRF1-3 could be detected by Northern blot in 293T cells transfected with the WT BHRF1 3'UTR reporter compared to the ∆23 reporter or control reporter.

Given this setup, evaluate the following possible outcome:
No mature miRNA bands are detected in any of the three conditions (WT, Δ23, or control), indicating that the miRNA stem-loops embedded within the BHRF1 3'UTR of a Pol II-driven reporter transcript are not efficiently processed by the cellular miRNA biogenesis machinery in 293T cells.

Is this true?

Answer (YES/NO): NO